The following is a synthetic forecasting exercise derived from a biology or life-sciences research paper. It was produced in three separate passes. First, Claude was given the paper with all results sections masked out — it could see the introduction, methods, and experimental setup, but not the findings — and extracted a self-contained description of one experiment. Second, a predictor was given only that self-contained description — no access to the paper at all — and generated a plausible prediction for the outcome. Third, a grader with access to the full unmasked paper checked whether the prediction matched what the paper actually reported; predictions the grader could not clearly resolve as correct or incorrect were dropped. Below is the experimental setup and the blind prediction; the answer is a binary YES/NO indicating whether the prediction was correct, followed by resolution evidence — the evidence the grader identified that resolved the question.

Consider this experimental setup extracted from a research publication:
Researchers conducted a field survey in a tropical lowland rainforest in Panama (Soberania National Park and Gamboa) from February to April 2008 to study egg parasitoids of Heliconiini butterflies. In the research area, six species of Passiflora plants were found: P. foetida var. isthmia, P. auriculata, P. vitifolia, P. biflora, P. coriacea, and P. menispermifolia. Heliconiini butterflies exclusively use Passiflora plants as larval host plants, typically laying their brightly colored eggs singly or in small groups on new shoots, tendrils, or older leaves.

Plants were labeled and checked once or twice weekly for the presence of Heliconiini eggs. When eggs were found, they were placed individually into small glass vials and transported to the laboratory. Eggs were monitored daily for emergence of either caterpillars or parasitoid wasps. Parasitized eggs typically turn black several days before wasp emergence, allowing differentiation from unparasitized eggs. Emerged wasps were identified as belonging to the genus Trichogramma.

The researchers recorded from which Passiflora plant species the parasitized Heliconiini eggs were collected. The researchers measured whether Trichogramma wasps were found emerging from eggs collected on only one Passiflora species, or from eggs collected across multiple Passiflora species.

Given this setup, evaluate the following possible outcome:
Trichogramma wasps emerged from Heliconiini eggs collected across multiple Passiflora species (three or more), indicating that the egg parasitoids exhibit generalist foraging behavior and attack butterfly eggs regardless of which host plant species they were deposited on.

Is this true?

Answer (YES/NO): YES